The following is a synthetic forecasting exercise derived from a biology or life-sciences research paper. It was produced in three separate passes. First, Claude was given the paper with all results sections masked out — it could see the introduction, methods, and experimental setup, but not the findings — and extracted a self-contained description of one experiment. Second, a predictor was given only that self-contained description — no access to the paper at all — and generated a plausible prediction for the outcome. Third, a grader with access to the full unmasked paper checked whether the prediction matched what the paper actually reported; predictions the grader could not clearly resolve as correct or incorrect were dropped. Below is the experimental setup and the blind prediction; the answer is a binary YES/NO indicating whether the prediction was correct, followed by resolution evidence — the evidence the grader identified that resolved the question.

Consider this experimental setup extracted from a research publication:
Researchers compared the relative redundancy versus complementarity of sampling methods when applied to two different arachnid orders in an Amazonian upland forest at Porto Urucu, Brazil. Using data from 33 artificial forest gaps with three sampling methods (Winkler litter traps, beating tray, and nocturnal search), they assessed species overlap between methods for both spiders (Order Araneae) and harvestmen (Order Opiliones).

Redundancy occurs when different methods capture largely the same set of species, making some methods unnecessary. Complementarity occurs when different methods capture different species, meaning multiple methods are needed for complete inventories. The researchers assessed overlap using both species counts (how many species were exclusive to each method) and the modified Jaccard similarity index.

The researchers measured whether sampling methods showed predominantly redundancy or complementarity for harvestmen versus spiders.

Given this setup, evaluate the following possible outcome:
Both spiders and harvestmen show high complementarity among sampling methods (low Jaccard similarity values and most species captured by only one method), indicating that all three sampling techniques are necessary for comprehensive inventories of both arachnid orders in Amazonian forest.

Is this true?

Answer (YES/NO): NO